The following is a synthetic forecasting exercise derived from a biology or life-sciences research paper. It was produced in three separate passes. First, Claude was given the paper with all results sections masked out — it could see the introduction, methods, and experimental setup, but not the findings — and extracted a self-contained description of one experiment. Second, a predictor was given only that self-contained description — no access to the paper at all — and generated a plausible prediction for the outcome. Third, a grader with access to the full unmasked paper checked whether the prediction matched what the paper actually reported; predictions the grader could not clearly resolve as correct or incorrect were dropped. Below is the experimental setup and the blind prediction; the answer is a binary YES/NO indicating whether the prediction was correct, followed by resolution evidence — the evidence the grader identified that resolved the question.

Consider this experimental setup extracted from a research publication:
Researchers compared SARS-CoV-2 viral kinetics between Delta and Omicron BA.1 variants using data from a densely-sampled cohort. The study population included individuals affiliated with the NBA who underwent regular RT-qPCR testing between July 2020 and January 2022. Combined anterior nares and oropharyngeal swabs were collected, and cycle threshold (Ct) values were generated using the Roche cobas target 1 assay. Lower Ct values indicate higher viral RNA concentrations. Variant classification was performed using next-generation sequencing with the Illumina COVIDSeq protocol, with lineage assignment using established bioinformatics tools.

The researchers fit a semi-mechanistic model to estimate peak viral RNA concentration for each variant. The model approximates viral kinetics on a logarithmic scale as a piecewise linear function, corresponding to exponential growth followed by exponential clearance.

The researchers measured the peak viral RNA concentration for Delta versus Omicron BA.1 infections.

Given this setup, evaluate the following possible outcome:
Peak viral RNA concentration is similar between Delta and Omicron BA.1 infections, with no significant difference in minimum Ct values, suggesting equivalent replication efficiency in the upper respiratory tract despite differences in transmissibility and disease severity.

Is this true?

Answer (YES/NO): NO